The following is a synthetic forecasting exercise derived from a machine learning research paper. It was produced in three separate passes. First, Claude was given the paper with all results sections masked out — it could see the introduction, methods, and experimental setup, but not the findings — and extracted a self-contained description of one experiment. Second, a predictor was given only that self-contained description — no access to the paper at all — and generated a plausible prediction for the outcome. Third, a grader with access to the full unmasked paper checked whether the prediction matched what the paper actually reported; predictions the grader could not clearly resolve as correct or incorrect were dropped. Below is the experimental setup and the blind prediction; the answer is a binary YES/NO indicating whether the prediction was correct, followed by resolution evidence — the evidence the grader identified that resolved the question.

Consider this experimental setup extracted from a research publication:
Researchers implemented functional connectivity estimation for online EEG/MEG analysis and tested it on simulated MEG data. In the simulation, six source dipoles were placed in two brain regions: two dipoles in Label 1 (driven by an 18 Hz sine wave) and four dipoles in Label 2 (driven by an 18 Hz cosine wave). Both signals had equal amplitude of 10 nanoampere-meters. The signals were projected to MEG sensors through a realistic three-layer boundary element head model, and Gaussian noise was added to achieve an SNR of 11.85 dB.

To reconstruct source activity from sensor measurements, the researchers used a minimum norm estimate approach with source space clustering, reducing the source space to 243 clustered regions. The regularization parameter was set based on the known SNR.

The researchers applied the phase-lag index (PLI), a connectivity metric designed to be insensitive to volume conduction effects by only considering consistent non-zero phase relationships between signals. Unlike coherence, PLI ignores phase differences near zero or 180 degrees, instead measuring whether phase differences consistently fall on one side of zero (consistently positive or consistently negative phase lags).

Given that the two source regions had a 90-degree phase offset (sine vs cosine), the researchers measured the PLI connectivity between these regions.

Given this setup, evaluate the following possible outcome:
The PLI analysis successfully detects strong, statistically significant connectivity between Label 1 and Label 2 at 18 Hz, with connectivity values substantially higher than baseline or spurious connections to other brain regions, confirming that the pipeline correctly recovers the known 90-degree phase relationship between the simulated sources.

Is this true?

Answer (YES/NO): YES